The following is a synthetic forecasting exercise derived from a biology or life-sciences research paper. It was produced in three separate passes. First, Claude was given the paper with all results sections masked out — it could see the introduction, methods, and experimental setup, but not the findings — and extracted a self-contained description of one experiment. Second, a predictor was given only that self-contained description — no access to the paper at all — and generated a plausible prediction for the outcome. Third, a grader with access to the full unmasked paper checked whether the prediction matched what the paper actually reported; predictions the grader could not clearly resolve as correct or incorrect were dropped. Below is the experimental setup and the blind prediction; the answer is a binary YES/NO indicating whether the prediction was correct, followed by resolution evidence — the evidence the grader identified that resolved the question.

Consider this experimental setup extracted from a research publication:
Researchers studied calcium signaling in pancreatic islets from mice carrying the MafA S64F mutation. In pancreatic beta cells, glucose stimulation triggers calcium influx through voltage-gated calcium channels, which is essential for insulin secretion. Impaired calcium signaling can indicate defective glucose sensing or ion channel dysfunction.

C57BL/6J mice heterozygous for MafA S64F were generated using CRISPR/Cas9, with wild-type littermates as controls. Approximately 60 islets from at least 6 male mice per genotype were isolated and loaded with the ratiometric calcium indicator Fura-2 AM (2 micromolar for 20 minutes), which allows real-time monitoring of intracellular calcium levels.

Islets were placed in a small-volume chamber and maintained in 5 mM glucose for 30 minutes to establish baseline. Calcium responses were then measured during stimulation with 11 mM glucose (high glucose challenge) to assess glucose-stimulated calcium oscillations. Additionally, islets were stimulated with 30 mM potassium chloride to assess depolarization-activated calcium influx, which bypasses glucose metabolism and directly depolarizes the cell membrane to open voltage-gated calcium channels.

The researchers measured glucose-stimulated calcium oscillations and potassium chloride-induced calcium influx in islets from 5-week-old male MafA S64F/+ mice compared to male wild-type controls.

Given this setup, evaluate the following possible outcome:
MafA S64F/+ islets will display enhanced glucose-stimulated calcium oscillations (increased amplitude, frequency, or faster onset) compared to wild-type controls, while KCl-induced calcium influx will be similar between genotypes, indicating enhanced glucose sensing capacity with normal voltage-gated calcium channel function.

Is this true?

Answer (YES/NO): NO